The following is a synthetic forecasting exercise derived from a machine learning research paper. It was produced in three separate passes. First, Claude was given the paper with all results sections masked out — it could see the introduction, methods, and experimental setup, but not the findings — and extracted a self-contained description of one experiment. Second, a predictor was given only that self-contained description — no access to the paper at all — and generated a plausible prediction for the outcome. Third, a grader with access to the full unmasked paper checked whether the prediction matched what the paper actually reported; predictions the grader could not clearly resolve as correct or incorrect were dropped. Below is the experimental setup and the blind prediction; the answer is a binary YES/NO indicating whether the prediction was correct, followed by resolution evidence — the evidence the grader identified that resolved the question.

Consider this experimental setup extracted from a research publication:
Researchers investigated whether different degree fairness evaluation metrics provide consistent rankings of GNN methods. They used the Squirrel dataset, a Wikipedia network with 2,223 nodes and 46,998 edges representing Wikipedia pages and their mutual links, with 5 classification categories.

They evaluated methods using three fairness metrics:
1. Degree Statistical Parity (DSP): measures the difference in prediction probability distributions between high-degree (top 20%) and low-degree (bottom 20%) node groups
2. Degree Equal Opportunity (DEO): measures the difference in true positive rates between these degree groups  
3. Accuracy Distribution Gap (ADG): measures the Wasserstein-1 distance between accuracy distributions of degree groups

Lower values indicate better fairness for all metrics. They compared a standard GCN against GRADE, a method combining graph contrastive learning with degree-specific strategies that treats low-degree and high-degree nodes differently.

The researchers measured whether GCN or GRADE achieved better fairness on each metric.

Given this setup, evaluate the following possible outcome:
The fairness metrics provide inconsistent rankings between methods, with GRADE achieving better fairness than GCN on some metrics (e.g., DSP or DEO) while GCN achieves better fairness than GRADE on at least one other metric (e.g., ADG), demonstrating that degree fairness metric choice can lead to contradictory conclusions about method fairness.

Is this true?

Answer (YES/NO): NO